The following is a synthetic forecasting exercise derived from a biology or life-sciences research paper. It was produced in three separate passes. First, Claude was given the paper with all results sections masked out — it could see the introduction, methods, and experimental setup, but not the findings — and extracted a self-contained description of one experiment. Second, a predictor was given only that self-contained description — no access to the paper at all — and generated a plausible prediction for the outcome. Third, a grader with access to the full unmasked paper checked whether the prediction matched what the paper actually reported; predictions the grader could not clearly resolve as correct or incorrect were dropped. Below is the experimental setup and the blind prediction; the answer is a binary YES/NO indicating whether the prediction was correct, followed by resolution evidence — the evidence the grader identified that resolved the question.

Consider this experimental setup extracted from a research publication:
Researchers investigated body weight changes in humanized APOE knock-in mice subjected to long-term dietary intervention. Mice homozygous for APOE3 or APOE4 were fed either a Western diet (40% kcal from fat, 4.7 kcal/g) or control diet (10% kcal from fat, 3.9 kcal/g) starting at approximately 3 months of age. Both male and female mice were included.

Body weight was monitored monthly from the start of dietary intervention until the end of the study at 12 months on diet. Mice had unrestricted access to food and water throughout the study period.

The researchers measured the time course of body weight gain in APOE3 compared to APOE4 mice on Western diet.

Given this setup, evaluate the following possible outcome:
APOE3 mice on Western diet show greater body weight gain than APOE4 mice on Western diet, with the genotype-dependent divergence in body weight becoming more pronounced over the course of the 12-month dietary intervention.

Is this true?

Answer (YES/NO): NO